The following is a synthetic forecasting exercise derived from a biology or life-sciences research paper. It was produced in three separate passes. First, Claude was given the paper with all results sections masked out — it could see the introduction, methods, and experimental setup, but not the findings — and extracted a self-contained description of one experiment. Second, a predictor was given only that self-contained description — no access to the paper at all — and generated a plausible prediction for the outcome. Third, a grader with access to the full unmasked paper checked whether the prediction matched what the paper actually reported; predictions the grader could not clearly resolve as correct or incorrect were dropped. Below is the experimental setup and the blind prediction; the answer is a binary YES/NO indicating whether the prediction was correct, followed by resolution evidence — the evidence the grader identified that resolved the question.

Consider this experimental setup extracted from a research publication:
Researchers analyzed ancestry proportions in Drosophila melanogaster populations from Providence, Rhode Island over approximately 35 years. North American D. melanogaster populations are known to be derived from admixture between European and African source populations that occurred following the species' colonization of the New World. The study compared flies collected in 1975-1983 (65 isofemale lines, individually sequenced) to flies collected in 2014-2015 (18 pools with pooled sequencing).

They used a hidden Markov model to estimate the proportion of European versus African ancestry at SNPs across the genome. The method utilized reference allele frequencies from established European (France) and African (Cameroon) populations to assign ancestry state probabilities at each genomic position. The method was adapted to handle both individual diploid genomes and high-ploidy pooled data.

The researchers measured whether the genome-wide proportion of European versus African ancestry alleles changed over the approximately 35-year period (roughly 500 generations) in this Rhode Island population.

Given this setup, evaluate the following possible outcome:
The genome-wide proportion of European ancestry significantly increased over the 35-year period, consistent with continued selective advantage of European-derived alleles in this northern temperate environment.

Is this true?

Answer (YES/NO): NO